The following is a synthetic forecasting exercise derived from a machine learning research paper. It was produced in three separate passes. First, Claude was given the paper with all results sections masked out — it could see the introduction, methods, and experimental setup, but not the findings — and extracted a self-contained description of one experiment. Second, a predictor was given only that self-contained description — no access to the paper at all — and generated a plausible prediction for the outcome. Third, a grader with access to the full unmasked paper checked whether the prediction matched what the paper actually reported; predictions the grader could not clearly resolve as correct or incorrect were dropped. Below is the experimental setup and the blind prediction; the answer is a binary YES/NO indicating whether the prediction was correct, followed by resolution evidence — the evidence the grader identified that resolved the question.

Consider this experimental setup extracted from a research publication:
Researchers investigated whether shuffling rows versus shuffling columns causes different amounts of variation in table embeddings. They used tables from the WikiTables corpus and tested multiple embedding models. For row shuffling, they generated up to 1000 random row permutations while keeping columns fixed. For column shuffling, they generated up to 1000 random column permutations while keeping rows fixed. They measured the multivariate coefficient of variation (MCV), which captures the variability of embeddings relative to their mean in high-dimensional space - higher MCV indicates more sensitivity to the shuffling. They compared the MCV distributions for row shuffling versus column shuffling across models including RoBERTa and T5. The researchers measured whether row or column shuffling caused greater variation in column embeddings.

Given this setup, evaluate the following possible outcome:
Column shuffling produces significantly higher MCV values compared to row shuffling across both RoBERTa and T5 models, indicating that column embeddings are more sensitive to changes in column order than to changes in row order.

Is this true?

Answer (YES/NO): YES